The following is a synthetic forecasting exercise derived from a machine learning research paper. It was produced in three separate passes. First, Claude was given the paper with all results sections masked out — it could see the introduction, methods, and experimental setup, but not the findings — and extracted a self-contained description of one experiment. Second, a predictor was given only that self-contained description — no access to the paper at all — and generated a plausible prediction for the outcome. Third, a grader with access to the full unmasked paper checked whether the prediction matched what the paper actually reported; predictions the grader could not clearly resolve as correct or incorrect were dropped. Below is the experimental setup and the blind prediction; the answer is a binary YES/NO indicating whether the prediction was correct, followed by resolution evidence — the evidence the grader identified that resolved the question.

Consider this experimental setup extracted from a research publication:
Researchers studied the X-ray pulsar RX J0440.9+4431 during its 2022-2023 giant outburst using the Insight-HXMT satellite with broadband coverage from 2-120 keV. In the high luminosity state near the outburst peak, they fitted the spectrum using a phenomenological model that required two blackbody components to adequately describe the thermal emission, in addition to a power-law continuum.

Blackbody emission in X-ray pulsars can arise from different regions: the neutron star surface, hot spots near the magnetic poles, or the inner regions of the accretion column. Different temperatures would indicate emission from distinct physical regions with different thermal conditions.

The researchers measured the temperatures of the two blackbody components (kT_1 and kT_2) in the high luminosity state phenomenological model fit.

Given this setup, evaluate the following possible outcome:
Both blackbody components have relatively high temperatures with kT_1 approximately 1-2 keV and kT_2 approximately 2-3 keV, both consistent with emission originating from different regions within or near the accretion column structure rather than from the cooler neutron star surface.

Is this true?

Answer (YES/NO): NO